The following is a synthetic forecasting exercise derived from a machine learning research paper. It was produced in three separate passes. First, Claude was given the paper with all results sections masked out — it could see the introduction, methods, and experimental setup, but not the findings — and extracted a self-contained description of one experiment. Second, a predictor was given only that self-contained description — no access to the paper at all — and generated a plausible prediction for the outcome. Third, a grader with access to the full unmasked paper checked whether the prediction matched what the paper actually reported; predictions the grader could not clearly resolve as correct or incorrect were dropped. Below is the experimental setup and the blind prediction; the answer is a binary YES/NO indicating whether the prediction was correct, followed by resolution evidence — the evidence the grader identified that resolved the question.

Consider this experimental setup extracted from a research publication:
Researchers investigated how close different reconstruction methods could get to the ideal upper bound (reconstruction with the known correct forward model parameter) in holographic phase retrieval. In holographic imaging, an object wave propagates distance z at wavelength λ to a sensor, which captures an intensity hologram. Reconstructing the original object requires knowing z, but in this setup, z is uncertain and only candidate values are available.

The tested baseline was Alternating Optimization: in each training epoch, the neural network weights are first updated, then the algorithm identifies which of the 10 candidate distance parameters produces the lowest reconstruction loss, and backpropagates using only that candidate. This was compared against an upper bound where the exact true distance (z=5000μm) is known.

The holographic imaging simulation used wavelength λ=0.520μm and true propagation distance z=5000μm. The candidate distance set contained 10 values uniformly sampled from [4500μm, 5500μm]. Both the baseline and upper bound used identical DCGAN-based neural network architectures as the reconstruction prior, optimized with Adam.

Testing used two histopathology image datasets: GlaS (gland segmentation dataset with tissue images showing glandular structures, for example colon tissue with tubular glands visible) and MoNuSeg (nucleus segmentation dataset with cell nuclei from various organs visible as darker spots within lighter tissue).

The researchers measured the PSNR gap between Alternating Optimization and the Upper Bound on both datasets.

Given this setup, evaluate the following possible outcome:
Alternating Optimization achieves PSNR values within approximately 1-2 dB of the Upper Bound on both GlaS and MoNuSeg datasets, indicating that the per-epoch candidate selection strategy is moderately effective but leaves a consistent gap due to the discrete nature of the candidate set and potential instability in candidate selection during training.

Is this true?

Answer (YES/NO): NO